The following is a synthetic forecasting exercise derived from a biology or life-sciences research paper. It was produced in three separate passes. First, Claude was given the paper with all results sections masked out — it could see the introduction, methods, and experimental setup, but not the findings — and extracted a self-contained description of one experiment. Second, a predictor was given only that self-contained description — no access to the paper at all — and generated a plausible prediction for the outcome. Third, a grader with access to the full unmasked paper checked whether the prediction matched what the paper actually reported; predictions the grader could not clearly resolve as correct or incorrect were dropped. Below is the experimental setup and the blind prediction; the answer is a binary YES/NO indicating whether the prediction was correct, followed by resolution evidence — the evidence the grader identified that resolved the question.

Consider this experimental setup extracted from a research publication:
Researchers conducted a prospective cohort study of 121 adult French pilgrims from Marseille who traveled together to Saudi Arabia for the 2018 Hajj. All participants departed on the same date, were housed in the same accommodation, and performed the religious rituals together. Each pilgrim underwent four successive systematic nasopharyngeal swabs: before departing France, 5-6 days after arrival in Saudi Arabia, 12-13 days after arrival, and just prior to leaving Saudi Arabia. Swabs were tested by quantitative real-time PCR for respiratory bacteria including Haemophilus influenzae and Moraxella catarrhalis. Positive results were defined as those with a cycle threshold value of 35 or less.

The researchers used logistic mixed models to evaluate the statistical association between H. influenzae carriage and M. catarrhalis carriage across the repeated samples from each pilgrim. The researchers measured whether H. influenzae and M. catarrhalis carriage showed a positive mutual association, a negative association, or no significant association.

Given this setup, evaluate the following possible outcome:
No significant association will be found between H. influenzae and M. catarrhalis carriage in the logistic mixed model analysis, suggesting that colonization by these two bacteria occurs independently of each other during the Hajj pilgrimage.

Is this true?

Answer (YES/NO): NO